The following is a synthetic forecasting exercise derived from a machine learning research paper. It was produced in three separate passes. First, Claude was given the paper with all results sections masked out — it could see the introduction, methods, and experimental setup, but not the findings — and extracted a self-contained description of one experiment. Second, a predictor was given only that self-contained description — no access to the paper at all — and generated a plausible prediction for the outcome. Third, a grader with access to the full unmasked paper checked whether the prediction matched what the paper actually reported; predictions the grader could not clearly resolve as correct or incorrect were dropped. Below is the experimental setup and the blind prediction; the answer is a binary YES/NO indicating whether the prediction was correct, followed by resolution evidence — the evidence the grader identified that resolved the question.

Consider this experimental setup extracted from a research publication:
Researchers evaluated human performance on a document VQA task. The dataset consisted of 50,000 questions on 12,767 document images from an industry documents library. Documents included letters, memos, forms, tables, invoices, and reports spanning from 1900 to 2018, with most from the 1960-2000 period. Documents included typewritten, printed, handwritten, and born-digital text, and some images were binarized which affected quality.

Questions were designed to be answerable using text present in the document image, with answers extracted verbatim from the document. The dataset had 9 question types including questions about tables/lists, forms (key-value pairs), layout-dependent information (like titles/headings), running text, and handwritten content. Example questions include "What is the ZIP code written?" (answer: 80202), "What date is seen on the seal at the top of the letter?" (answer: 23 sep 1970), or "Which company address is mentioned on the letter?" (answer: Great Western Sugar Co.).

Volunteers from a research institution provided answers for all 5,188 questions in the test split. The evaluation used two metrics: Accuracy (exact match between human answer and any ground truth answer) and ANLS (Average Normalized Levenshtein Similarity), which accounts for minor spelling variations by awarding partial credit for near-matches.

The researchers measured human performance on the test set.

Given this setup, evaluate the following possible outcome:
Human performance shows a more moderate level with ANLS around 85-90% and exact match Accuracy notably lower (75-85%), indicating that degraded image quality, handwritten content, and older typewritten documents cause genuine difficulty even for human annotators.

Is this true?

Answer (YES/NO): NO